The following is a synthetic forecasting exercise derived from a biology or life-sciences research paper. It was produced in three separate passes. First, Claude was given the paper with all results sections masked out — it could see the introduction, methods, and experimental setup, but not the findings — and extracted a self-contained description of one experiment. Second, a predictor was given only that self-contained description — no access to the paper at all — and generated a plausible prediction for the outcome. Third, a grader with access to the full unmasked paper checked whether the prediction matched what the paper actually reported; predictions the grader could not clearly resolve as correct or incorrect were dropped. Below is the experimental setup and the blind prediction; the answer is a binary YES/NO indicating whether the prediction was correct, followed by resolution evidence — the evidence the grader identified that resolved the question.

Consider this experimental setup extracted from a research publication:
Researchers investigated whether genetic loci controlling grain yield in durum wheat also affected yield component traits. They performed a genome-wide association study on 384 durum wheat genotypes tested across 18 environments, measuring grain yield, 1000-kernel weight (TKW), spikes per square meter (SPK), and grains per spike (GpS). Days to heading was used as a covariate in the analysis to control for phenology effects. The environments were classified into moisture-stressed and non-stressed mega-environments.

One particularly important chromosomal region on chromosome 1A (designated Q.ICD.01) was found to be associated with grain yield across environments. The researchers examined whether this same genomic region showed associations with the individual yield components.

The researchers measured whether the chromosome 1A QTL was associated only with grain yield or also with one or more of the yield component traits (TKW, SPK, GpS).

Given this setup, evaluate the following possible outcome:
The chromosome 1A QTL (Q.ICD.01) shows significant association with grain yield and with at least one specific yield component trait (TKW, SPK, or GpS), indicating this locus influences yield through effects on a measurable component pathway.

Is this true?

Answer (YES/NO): YES